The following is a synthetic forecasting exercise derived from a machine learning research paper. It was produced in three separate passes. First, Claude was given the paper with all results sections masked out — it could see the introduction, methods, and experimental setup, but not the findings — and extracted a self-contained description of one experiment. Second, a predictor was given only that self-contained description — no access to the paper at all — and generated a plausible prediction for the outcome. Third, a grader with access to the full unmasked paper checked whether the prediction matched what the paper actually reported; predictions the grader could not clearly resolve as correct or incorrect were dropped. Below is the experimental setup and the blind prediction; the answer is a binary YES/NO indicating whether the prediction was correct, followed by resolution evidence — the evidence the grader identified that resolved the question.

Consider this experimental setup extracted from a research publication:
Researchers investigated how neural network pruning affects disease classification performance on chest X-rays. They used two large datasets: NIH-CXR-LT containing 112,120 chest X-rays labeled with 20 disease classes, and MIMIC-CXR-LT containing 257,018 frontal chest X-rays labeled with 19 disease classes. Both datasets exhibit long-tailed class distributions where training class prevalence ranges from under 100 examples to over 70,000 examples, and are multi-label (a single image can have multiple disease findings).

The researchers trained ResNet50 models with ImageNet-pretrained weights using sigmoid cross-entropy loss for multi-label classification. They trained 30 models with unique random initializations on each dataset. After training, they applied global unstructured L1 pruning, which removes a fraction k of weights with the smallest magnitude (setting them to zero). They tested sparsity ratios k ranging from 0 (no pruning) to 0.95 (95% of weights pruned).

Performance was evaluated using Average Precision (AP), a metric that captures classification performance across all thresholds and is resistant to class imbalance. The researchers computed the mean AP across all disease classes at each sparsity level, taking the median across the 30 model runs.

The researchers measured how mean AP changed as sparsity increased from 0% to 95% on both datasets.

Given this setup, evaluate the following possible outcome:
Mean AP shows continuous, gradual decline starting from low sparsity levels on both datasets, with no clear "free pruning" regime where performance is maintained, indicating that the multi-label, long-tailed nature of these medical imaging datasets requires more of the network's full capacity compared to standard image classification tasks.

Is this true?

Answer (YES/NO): NO